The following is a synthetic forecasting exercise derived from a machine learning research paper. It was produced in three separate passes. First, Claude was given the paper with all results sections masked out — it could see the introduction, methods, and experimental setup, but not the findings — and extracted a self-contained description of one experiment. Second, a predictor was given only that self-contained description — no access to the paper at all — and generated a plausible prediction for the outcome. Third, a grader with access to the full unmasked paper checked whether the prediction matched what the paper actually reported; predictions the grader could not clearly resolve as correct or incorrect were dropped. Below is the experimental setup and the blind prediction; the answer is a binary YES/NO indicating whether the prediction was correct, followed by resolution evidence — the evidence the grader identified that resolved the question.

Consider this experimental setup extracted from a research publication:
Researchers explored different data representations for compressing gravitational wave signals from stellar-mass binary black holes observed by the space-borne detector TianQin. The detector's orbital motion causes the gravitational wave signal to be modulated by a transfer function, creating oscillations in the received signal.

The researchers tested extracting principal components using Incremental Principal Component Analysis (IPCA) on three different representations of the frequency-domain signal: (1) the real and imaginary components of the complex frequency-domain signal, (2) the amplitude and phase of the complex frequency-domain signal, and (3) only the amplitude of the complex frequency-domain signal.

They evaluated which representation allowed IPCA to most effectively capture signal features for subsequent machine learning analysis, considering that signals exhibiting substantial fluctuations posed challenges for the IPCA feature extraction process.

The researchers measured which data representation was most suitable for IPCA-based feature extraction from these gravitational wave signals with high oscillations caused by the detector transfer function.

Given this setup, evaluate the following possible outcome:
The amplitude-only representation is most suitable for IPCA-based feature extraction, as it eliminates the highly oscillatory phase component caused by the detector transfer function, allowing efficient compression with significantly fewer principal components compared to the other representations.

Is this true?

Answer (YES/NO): YES